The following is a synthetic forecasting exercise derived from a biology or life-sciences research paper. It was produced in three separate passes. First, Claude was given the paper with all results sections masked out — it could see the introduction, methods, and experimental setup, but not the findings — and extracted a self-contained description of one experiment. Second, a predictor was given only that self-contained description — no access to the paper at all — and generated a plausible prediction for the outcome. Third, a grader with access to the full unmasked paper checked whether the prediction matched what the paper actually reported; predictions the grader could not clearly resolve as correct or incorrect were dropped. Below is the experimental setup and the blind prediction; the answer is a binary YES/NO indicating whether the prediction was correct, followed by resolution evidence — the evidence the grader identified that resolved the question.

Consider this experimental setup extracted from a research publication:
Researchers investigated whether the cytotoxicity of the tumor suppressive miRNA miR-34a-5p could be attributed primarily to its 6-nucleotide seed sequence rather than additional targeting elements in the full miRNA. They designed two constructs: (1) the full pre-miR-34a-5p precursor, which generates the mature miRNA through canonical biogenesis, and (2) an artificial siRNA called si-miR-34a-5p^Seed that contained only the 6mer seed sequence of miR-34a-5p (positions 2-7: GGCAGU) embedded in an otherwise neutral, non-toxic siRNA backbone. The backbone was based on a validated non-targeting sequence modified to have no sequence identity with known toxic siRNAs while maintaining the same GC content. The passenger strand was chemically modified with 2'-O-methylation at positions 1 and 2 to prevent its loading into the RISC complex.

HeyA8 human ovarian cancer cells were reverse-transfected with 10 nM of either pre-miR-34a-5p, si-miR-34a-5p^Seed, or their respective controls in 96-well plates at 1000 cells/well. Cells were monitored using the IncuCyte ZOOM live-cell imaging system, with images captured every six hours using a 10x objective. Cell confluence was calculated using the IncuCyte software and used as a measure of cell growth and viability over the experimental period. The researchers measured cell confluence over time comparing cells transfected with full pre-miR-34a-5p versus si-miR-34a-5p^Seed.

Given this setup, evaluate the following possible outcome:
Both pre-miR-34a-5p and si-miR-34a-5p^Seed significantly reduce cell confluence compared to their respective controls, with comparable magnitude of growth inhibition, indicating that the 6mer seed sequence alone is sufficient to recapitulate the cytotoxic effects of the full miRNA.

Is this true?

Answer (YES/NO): YES